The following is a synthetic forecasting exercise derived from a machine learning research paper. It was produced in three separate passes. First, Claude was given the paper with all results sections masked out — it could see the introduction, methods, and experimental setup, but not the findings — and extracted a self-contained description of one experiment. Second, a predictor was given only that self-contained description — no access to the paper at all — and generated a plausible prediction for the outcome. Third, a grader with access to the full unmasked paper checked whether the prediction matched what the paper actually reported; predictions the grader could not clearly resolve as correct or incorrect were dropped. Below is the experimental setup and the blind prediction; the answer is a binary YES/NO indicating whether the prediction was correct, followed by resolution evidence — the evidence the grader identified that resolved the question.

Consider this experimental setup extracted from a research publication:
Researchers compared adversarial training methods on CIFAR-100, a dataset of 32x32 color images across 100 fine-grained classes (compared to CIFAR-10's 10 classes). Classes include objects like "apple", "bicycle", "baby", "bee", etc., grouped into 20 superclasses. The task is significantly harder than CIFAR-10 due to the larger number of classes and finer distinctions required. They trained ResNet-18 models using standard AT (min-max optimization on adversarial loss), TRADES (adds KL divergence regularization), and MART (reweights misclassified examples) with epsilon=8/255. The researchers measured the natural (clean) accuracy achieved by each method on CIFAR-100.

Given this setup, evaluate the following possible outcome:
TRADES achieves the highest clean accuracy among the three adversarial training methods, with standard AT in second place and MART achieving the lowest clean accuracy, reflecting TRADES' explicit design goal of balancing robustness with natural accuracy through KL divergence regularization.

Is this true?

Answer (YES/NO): NO